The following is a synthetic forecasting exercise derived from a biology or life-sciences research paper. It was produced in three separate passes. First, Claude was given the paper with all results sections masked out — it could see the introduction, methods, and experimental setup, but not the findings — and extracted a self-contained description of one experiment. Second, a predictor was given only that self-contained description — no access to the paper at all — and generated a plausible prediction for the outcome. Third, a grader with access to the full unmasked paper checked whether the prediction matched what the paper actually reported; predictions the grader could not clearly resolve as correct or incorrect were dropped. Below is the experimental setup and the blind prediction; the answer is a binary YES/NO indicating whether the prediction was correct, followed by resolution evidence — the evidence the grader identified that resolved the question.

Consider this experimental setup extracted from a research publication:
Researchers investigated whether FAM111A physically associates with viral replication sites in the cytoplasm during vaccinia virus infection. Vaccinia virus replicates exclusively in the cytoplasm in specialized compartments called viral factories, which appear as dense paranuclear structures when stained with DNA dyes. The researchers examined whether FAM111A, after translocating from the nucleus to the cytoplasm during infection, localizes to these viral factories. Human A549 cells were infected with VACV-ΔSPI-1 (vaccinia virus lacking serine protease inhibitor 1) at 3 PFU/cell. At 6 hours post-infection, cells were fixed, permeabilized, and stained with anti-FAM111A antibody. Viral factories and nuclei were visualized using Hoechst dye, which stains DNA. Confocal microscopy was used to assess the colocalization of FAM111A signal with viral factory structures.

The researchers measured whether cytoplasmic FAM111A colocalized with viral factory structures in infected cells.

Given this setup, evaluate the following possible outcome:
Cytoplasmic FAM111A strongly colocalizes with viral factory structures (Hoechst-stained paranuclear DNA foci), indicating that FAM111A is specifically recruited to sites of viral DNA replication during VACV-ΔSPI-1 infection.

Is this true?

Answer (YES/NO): YES